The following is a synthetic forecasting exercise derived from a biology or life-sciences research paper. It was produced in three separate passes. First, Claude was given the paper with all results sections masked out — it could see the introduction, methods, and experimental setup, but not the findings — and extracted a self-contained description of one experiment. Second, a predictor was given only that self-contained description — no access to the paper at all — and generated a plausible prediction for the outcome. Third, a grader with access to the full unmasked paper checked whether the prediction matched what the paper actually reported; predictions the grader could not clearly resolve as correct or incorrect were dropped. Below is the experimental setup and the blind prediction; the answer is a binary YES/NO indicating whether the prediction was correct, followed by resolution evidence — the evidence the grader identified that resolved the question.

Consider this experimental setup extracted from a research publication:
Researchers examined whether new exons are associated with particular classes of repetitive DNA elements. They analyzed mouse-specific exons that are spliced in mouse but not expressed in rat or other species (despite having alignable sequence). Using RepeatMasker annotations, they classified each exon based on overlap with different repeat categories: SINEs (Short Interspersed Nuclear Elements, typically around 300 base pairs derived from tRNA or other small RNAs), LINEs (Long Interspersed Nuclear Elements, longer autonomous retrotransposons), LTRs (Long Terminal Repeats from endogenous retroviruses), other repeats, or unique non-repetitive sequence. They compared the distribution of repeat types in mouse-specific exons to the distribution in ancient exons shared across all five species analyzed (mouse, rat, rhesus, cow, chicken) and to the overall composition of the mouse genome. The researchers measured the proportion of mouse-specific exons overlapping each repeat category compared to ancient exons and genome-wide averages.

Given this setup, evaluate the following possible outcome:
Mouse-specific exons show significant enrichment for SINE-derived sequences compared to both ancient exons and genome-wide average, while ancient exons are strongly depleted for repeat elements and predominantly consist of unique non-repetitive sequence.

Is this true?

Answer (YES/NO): NO